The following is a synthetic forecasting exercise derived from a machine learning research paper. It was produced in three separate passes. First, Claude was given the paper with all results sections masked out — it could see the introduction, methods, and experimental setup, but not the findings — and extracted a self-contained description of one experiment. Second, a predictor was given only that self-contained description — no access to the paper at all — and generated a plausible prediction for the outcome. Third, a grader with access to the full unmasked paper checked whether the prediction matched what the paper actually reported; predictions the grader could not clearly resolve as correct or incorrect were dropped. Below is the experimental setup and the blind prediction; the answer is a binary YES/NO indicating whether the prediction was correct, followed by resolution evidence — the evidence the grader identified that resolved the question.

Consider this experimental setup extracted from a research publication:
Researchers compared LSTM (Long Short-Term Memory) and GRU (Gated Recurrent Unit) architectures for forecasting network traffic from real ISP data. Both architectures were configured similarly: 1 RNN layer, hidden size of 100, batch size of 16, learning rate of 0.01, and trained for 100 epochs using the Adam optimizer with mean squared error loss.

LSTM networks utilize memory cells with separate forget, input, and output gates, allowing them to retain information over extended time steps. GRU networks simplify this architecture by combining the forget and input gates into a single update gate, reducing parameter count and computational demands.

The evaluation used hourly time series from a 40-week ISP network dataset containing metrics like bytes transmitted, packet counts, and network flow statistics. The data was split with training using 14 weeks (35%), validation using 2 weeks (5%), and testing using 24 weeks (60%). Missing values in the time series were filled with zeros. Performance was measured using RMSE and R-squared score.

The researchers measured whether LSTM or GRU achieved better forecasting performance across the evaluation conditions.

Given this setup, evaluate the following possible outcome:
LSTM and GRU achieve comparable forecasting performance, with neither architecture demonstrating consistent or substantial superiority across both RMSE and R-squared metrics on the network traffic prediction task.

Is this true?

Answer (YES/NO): YES